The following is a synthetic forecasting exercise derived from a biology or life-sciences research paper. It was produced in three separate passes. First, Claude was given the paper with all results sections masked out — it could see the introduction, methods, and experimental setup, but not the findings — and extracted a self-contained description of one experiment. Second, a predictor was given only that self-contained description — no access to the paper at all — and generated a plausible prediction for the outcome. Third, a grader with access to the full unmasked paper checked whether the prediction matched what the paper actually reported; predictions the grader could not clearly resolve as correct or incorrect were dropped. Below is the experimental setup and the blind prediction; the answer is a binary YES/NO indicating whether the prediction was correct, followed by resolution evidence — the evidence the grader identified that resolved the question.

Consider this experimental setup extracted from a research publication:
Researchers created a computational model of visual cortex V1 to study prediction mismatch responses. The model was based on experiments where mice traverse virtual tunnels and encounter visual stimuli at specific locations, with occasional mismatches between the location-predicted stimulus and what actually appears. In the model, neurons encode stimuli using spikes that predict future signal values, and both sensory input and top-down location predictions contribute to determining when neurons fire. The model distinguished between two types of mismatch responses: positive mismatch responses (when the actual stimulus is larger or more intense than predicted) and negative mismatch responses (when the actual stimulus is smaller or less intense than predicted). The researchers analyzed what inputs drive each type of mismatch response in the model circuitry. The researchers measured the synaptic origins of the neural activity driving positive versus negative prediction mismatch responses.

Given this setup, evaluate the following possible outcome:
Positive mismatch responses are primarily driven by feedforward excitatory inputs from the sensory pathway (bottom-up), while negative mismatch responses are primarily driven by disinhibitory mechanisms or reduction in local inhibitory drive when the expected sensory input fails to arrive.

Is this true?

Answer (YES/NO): NO